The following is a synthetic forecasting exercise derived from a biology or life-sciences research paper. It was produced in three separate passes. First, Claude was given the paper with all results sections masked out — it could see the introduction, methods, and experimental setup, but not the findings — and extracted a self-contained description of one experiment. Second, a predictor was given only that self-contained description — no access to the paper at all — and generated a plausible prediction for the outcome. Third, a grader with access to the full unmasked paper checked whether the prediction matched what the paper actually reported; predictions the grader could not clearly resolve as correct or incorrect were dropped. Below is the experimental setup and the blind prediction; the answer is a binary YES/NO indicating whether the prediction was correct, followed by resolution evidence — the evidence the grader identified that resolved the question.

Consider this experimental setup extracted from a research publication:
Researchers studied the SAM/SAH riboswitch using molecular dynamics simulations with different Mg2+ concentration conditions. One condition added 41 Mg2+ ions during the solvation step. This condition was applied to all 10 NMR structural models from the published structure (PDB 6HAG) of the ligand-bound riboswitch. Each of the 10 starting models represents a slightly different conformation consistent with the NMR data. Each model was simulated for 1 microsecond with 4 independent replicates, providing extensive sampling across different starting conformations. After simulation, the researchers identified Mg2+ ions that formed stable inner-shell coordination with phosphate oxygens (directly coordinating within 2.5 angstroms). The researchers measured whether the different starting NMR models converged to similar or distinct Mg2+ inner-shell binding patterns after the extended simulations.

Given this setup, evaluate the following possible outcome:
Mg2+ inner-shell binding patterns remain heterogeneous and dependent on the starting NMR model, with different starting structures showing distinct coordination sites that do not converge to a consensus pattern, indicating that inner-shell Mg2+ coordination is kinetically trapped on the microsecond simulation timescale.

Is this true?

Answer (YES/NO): NO